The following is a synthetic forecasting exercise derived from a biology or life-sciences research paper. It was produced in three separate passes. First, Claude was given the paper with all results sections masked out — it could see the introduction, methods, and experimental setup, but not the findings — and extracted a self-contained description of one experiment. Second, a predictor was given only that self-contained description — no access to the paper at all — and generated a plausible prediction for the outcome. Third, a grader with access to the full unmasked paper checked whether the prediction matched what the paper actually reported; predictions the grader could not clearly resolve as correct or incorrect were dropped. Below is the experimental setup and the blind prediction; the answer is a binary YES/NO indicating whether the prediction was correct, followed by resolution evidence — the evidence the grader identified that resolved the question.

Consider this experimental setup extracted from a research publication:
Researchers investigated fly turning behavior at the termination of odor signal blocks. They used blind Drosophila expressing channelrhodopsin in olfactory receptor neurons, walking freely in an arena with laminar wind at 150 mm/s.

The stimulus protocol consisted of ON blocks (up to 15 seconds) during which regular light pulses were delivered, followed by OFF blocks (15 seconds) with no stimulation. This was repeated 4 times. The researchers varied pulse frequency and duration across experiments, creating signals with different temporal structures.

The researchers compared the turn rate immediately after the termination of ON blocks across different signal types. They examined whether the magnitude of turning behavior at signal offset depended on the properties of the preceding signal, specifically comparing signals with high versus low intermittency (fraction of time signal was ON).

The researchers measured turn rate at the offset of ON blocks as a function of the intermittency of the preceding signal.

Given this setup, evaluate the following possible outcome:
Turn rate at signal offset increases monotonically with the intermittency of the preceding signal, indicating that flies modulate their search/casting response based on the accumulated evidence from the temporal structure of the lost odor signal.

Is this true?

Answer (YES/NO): YES